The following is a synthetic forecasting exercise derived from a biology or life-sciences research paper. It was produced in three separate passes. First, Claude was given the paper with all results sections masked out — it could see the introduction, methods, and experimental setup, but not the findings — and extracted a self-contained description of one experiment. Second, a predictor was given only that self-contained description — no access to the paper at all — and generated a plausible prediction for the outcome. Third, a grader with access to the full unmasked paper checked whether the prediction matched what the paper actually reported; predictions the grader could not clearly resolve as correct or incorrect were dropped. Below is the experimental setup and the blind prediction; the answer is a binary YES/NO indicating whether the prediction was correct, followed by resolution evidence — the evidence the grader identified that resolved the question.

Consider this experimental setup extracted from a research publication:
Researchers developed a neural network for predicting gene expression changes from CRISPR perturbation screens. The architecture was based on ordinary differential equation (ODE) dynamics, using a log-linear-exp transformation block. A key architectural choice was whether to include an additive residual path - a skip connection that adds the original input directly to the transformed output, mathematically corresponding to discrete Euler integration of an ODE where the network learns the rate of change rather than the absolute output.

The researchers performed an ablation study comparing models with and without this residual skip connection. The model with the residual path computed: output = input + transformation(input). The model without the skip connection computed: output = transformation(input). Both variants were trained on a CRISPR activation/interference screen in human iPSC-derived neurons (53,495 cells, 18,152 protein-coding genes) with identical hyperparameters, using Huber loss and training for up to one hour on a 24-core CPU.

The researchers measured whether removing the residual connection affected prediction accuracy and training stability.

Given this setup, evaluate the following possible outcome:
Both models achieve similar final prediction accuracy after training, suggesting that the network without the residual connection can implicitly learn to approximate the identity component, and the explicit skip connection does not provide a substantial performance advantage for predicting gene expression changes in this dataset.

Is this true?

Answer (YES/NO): NO